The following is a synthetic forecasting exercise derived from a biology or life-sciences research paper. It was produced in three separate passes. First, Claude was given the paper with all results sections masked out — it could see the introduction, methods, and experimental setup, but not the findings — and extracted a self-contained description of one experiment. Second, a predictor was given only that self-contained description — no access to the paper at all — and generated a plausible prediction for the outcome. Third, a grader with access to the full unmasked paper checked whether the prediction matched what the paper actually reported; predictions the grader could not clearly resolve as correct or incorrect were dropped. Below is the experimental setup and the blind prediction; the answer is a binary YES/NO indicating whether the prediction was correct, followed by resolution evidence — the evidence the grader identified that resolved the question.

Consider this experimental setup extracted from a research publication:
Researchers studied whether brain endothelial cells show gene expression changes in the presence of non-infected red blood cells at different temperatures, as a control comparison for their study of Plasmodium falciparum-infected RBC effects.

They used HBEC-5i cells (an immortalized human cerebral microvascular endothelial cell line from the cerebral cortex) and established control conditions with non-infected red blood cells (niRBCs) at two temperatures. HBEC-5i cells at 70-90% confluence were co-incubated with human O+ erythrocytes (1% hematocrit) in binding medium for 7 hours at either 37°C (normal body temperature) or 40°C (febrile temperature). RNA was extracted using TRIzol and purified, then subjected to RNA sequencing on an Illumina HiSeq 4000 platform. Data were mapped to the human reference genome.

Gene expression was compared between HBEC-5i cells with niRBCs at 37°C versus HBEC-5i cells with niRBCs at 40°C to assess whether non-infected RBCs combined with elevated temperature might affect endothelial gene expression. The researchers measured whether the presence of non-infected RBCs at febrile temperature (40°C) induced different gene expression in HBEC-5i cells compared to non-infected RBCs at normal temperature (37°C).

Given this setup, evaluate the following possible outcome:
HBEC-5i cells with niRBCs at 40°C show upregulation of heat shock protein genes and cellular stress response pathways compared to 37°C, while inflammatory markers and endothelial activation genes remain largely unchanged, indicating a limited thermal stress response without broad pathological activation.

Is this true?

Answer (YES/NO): YES